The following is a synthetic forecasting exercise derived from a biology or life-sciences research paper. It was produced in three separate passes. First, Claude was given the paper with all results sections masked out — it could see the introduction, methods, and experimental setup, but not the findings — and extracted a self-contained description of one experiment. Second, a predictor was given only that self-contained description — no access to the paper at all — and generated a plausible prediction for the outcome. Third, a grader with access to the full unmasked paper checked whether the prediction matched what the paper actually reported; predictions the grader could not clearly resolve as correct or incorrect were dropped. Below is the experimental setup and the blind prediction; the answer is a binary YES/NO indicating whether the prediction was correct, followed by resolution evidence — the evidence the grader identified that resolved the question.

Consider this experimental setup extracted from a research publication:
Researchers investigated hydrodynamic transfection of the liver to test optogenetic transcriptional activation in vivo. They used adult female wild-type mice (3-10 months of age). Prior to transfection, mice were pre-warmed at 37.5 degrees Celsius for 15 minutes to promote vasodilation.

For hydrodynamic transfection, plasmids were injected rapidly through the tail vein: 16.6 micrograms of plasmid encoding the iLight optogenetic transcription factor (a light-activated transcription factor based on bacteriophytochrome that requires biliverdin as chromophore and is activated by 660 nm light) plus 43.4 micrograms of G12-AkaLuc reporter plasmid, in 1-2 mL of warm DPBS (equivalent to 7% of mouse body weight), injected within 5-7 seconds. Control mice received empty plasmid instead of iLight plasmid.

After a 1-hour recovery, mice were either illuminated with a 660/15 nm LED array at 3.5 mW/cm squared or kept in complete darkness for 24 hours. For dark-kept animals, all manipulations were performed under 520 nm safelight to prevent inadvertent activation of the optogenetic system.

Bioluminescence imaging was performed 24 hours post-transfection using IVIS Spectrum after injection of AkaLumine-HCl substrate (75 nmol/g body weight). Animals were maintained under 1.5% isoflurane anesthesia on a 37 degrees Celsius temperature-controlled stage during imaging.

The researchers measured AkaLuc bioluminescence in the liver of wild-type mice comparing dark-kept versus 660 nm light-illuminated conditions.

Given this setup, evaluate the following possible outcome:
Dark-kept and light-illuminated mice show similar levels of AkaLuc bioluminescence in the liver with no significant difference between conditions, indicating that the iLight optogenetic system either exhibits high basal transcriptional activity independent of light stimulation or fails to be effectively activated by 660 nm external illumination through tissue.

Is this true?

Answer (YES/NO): NO